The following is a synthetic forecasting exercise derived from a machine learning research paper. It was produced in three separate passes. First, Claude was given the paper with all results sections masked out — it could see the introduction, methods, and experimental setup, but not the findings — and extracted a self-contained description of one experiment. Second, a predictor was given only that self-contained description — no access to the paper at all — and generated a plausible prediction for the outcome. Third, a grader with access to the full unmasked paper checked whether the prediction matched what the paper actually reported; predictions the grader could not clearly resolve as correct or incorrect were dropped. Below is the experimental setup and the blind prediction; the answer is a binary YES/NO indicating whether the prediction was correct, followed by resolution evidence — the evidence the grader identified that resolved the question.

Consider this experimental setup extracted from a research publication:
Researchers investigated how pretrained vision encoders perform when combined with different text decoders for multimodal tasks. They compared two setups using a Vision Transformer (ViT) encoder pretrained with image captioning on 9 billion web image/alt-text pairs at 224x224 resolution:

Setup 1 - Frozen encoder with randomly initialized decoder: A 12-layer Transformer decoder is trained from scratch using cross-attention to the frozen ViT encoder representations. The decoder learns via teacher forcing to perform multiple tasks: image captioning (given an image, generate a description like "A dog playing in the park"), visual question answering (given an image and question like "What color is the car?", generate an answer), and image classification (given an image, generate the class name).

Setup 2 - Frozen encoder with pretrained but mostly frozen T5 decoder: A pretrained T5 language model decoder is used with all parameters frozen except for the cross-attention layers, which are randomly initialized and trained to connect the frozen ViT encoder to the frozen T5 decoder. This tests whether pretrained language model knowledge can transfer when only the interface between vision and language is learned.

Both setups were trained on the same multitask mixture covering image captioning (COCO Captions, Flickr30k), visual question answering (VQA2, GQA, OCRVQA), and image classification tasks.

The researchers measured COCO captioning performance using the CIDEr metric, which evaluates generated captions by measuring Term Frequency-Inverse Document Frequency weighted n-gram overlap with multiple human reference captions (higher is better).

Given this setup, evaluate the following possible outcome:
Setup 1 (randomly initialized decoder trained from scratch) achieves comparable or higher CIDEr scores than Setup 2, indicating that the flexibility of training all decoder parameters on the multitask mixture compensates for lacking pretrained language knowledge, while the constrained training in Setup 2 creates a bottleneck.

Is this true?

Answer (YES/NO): YES